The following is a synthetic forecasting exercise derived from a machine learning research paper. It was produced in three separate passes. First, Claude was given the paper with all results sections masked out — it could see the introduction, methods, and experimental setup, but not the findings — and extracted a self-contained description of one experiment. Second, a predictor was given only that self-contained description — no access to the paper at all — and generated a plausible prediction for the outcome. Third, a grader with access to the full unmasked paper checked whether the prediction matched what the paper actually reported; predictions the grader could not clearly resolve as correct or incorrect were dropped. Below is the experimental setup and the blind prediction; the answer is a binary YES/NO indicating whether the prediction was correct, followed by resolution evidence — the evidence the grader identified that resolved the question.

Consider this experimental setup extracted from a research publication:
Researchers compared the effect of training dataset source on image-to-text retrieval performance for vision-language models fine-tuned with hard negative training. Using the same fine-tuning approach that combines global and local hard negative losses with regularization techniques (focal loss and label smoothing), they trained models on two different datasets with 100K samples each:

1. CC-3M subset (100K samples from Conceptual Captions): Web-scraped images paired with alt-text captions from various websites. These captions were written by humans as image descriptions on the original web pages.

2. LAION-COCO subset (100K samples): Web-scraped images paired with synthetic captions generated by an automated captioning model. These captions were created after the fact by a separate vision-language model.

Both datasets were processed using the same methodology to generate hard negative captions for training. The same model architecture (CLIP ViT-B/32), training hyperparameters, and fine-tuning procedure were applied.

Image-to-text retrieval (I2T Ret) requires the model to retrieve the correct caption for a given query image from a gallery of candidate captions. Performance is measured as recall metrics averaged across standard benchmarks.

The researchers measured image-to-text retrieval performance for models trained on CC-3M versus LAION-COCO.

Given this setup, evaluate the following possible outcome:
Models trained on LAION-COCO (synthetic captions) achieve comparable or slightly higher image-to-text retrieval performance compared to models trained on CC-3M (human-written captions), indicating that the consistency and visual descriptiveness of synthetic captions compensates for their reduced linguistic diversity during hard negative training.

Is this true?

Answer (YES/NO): YES